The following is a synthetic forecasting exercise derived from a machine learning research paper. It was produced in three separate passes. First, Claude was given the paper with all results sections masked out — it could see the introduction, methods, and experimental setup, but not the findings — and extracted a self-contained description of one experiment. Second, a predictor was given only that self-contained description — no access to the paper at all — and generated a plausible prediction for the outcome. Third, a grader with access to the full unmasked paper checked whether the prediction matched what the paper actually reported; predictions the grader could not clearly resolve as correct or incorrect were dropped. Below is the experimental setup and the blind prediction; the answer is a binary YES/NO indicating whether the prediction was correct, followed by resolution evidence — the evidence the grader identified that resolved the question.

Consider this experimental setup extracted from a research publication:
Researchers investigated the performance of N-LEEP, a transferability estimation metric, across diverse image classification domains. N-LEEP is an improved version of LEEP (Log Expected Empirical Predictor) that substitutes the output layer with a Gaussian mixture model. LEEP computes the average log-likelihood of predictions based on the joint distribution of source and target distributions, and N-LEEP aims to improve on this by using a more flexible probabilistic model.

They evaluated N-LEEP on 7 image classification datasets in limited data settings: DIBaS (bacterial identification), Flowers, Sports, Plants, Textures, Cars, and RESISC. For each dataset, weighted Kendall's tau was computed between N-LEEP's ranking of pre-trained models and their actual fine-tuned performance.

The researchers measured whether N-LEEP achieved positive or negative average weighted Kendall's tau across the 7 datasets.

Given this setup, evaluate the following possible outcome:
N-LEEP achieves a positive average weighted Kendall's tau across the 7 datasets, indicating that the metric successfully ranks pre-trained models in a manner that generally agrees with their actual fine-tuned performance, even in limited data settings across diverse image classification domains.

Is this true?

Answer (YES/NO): NO